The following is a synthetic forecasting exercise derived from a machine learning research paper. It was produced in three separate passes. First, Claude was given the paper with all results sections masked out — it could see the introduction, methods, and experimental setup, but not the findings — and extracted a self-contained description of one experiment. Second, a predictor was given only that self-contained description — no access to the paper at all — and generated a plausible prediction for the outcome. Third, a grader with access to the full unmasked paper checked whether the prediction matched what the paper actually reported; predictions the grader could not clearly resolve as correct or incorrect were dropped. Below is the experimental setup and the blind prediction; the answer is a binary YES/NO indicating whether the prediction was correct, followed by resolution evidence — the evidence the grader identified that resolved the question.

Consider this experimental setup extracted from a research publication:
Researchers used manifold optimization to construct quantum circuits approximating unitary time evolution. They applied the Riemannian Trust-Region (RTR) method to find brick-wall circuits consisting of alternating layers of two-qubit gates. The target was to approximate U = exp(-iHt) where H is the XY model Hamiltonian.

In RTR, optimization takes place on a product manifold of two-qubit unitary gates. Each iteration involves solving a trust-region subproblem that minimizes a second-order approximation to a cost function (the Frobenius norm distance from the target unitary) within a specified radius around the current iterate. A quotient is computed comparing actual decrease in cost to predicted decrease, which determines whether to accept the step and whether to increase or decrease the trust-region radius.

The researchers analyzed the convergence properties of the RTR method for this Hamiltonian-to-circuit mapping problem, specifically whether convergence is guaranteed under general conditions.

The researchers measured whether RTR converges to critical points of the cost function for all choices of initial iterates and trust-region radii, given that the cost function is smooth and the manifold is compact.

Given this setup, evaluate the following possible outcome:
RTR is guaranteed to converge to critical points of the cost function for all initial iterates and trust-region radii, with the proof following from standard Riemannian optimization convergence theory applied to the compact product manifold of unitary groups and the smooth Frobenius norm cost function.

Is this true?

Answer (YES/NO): YES